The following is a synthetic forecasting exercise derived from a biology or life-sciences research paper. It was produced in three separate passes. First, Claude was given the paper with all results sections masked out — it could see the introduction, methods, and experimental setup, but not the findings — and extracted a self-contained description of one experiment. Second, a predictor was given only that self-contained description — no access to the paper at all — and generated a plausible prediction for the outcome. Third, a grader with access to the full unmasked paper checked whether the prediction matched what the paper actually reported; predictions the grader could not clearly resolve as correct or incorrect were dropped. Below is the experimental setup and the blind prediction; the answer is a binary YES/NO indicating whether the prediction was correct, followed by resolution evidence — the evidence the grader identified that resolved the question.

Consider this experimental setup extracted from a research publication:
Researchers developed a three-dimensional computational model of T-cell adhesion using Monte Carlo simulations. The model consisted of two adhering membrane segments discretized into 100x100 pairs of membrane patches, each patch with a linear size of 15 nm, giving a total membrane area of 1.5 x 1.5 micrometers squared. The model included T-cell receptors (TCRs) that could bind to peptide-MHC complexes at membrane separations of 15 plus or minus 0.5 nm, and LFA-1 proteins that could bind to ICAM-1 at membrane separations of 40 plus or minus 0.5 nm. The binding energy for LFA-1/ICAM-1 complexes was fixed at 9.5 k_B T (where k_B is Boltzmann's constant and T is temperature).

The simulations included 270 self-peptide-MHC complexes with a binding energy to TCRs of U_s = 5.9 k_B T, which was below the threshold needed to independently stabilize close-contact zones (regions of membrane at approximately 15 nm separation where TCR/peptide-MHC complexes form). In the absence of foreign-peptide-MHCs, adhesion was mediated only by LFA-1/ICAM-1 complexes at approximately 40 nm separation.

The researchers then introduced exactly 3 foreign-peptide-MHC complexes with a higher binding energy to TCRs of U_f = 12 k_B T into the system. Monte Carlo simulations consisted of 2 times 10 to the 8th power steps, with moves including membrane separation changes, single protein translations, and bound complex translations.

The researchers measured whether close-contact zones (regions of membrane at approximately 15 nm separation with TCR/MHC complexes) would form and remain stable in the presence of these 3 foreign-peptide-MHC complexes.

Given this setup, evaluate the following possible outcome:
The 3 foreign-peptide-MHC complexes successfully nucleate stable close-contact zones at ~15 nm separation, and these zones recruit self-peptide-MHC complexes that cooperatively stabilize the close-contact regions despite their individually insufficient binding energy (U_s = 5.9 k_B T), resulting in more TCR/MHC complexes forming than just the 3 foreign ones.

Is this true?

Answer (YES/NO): YES